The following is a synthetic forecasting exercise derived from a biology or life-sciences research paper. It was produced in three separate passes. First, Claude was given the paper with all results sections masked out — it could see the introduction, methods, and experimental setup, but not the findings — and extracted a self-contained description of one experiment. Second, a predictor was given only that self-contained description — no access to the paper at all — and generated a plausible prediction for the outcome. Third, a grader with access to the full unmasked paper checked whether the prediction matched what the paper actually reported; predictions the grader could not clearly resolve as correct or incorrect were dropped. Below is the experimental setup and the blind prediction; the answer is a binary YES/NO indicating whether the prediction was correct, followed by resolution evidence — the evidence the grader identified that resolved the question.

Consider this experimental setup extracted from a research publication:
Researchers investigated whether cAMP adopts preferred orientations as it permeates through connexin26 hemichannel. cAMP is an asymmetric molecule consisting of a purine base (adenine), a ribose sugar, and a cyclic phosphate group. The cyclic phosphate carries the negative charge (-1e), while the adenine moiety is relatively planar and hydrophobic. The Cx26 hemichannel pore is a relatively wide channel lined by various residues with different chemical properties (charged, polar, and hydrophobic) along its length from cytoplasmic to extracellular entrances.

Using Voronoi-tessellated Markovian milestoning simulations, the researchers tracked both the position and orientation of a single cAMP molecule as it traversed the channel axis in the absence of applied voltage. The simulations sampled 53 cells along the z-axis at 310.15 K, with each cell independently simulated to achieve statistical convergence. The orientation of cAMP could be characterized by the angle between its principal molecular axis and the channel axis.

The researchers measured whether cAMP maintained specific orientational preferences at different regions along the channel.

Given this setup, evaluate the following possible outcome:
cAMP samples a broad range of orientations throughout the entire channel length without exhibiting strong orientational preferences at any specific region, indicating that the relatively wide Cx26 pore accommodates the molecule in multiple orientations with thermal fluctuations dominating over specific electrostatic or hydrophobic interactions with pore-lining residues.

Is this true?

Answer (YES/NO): NO